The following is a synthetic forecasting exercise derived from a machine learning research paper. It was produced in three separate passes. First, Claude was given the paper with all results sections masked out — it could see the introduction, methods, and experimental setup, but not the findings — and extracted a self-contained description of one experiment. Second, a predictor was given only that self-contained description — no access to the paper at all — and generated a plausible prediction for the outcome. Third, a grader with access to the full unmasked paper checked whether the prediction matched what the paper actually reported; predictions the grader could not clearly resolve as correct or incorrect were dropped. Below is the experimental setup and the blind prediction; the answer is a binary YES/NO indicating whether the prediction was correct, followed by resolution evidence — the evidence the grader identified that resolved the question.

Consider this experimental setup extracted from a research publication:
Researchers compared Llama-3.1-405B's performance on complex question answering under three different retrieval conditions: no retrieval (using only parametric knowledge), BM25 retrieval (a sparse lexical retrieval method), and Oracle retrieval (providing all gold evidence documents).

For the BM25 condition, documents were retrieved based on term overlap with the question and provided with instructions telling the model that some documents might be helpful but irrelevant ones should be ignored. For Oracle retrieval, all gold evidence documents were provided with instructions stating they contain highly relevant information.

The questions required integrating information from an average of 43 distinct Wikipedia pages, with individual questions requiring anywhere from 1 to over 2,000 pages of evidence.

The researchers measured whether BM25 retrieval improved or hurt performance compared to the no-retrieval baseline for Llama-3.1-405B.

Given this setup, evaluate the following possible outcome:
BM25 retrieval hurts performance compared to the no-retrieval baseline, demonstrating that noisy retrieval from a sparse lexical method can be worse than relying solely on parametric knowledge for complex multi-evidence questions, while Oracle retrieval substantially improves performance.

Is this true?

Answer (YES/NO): YES